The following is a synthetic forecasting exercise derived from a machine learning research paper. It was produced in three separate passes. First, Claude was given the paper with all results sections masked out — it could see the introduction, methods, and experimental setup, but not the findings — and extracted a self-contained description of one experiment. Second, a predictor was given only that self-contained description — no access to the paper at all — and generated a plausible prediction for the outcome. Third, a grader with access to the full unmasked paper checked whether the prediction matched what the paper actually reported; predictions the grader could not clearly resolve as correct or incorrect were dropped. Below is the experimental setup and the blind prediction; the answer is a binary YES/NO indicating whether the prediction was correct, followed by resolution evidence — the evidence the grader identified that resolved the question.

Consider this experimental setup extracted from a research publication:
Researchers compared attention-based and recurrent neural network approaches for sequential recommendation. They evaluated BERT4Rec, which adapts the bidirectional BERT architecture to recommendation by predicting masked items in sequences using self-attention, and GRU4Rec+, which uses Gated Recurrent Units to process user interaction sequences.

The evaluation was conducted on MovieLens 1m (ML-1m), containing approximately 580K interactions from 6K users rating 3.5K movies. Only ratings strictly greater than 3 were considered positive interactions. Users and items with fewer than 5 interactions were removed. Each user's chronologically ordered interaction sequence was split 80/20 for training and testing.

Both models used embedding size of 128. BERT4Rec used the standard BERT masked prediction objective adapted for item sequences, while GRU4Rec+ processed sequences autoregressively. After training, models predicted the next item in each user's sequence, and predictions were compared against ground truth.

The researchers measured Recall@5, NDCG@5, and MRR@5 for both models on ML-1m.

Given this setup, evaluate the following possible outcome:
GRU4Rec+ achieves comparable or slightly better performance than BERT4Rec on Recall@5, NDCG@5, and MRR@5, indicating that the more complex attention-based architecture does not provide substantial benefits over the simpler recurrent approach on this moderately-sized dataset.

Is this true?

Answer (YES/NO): YES